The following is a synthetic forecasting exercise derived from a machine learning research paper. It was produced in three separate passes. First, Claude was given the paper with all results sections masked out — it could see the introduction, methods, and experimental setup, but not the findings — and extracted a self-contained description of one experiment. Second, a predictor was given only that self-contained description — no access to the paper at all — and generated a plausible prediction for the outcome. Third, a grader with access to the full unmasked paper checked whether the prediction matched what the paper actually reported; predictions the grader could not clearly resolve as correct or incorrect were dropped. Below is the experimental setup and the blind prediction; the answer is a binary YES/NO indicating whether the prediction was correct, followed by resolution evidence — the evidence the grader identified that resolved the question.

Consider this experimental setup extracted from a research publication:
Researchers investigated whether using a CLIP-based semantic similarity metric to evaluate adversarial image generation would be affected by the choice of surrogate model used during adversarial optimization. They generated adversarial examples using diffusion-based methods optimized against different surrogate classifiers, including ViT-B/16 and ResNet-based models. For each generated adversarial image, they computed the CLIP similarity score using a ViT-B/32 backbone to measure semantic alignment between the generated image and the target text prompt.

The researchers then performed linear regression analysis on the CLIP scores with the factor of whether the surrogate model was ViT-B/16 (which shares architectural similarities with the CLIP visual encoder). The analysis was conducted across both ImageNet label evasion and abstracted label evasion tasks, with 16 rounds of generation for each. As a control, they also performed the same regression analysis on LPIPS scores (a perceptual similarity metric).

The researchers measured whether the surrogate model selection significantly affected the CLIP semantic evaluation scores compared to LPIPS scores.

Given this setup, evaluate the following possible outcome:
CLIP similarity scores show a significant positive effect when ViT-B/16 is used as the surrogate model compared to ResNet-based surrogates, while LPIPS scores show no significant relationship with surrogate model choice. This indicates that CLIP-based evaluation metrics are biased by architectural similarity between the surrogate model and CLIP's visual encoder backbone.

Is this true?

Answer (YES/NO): NO